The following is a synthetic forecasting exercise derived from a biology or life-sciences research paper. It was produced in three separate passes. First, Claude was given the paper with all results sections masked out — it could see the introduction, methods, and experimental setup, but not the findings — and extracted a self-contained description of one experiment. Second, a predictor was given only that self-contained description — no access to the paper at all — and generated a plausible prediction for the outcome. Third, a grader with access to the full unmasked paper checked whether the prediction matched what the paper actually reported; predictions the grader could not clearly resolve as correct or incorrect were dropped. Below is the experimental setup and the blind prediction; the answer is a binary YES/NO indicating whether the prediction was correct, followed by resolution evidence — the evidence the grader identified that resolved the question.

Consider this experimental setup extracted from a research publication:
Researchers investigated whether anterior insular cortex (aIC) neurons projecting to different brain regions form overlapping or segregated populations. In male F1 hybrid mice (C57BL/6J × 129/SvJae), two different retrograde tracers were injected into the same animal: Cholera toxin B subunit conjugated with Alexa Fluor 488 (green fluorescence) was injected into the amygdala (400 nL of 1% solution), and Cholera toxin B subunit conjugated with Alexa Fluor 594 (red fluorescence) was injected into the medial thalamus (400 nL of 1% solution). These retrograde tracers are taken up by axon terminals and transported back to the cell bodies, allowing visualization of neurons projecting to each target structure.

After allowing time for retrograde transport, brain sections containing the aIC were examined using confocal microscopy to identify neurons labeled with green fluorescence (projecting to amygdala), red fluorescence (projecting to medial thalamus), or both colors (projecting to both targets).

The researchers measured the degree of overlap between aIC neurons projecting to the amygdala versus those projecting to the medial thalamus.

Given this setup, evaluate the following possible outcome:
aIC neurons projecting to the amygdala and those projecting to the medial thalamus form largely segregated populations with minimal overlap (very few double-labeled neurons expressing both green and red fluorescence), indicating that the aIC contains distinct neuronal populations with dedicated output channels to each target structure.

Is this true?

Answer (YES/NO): YES